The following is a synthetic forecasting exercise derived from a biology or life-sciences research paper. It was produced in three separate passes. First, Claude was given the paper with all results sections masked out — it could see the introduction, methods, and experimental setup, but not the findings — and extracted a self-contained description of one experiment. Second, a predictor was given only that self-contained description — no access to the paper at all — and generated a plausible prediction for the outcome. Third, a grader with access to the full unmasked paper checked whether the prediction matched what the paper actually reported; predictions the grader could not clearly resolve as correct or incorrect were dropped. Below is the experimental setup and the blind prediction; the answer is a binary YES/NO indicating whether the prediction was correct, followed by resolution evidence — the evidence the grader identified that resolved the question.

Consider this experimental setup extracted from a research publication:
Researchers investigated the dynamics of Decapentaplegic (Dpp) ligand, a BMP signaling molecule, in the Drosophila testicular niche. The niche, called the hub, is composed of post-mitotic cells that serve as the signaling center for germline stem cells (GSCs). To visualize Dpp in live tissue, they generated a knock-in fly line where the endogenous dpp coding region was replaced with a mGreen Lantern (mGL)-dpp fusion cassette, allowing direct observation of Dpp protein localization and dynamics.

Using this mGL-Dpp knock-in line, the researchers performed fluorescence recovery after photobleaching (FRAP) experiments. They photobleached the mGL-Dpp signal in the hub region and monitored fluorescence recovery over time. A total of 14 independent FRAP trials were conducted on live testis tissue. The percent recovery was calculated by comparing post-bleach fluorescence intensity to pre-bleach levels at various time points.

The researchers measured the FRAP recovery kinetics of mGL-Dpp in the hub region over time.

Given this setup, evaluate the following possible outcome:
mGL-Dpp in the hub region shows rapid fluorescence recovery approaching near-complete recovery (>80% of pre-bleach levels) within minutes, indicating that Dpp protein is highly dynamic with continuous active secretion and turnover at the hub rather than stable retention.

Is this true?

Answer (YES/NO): NO